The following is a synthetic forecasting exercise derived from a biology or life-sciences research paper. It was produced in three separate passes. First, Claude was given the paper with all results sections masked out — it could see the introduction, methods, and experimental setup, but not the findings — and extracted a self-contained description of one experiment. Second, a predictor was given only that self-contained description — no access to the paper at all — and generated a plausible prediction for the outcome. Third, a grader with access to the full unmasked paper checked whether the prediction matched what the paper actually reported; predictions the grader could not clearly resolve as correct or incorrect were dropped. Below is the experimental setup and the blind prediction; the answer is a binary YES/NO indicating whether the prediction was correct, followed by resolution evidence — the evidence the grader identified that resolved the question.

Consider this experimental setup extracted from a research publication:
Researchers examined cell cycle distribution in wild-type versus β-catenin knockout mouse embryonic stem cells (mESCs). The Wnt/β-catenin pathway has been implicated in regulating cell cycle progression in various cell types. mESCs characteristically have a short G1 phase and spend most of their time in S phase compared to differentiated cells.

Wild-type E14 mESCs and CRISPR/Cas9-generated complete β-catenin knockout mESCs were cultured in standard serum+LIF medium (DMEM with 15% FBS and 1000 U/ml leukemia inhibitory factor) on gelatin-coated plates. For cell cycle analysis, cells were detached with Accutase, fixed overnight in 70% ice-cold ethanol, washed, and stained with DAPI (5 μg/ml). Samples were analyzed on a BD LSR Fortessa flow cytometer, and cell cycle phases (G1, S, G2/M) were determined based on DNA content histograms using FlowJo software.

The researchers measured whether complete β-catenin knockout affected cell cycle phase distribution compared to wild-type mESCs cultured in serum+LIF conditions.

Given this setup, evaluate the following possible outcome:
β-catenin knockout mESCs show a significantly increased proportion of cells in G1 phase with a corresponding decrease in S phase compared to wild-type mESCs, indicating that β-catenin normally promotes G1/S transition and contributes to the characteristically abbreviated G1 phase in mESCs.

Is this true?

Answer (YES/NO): NO